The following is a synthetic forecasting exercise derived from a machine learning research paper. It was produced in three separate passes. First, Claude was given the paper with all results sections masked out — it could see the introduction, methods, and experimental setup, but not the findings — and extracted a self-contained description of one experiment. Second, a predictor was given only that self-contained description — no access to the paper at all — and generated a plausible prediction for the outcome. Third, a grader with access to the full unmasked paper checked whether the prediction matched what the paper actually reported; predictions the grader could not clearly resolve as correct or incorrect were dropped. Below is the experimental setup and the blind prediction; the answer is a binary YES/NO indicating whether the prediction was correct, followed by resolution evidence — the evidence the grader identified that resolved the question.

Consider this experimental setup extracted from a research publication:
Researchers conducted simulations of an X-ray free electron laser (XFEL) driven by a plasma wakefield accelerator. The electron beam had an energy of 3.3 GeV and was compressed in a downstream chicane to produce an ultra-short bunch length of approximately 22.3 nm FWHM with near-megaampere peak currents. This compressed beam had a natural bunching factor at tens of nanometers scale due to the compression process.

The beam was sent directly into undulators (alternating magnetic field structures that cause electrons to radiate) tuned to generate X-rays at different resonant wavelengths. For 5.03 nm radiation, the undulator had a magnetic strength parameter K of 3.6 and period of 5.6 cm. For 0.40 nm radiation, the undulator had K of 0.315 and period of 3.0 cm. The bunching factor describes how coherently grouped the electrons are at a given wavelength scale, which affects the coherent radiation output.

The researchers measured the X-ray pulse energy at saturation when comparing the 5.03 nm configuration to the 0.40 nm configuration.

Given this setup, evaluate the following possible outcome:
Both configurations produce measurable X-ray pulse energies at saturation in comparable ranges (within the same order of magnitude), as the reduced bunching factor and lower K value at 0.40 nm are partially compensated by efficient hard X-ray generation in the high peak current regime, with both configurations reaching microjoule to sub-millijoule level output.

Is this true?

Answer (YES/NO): NO